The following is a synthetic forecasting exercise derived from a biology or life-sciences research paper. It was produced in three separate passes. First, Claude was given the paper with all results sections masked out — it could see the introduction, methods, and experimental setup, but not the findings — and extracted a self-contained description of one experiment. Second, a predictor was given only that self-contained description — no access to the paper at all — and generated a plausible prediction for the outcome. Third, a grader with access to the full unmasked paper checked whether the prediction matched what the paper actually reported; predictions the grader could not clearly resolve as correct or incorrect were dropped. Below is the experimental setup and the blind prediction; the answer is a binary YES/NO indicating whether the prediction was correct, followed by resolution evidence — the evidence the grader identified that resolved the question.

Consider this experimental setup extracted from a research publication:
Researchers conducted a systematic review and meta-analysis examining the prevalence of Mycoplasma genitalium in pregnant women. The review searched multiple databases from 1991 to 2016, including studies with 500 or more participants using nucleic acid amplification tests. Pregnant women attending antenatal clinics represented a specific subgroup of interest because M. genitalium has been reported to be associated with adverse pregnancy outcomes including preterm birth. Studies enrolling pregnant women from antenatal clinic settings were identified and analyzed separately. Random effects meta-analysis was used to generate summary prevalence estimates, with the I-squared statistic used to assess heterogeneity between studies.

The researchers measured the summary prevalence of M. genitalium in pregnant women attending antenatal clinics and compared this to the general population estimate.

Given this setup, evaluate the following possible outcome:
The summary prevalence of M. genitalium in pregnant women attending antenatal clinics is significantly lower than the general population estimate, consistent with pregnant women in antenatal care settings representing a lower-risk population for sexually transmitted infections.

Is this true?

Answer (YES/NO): NO